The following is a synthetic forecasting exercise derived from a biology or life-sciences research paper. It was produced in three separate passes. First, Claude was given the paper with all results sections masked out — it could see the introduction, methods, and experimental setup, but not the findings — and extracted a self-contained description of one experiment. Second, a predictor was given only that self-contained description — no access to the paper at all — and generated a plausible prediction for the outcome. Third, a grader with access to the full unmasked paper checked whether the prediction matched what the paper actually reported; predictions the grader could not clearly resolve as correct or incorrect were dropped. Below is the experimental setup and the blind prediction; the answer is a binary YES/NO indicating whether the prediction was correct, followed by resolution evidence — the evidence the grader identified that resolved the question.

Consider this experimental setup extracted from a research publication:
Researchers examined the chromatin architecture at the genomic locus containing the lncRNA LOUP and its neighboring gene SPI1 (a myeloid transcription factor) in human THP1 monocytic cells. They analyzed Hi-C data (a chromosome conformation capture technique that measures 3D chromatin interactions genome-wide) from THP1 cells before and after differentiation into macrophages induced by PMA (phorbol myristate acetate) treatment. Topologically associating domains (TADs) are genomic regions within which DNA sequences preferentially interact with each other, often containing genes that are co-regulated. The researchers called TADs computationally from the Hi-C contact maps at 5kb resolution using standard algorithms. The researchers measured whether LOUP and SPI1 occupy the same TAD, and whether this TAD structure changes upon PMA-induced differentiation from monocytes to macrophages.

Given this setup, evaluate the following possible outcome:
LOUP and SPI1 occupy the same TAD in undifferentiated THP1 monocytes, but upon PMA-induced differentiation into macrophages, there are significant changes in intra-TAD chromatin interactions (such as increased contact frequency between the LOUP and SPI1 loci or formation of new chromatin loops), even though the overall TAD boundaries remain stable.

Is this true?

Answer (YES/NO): NO